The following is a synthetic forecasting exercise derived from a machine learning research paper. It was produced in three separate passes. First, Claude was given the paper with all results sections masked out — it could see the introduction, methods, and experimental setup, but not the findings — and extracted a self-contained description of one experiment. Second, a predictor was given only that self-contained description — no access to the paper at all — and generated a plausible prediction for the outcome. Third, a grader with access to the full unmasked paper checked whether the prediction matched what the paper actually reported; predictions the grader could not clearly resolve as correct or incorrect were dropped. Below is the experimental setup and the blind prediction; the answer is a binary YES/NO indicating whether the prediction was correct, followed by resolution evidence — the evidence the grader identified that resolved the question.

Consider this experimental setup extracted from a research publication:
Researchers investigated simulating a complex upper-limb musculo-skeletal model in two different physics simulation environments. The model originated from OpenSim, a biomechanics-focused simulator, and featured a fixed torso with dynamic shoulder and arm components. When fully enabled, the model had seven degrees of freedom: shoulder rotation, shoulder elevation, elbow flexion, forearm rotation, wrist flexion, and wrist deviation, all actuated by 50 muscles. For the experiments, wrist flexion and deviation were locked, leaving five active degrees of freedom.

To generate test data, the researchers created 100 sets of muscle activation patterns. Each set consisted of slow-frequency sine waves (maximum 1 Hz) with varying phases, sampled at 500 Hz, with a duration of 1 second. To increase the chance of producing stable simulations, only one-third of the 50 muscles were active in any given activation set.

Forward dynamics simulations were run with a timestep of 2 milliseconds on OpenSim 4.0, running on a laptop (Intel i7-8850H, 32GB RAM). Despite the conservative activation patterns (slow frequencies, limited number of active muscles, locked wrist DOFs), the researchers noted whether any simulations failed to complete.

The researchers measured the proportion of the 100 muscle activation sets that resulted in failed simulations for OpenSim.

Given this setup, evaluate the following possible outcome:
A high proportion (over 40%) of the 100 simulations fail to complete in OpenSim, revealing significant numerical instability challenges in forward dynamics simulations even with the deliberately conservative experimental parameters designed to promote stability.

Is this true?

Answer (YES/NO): NO